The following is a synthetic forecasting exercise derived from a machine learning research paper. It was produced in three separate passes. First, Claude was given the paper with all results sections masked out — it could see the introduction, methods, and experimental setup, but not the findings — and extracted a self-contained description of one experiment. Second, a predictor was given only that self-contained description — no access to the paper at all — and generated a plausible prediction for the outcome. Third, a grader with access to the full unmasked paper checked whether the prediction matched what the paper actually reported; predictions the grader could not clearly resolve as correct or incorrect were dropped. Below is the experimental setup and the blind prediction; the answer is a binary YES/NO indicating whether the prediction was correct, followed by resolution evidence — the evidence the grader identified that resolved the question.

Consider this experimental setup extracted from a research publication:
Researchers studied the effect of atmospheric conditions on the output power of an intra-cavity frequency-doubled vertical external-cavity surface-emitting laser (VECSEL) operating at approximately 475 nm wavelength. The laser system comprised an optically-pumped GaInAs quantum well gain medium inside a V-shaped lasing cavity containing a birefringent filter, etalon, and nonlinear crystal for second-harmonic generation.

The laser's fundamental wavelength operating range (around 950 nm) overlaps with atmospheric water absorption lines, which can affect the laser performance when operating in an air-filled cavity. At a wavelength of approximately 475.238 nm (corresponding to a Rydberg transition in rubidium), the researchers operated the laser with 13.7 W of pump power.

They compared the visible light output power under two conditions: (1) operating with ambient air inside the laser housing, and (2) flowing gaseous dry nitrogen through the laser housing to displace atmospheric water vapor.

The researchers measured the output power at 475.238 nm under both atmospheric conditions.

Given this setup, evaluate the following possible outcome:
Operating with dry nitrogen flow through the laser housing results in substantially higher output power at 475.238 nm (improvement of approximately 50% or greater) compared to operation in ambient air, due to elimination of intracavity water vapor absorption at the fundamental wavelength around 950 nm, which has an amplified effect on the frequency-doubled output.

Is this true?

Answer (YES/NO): NO